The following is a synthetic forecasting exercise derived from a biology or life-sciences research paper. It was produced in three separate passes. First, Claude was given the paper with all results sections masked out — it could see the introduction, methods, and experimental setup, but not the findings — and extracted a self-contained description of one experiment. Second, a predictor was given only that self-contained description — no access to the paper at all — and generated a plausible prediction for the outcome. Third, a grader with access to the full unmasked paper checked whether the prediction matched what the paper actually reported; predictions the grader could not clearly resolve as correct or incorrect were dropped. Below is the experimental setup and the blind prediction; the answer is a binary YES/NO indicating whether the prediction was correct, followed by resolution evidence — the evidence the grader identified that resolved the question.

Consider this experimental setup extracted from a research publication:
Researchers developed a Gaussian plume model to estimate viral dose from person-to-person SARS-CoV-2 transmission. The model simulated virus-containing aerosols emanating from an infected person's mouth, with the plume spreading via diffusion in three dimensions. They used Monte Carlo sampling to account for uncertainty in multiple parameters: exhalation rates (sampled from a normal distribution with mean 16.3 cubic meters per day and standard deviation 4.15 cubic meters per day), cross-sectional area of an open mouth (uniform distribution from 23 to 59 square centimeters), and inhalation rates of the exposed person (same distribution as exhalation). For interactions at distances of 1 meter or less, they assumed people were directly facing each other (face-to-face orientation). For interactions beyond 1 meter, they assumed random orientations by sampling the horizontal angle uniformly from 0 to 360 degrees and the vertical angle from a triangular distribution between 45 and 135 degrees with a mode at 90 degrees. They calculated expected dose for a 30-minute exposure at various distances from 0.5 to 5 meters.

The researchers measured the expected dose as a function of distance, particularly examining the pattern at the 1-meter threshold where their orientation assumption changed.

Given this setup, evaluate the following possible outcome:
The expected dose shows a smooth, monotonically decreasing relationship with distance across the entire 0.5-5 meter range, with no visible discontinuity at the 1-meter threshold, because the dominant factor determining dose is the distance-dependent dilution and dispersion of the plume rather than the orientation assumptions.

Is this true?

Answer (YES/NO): NO